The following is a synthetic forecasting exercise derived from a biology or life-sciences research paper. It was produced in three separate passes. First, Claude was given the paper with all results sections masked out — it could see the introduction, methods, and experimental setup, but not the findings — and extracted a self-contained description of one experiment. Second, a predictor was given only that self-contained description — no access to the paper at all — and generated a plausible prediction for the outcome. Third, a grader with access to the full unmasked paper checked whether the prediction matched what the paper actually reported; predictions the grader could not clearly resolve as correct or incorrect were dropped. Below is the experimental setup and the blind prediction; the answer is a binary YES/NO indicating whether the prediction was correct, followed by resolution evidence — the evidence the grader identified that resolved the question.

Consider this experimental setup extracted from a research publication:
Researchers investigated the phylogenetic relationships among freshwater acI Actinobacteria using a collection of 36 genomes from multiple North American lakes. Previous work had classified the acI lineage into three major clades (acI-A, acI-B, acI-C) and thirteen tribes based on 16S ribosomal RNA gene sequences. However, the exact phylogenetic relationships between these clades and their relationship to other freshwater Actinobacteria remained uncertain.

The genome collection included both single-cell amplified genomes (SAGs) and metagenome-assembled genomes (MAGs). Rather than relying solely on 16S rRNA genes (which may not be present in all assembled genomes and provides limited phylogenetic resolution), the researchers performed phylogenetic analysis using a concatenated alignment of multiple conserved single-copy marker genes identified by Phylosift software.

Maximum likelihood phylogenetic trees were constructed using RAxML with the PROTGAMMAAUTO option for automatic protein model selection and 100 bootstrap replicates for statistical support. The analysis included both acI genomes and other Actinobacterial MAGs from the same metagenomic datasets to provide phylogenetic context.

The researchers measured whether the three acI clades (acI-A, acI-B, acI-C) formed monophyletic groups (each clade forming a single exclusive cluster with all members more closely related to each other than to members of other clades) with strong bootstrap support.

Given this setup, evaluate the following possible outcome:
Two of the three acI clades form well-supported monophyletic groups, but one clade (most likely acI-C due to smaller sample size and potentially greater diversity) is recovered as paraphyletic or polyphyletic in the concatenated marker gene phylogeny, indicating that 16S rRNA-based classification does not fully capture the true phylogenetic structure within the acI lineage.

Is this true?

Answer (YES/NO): NO